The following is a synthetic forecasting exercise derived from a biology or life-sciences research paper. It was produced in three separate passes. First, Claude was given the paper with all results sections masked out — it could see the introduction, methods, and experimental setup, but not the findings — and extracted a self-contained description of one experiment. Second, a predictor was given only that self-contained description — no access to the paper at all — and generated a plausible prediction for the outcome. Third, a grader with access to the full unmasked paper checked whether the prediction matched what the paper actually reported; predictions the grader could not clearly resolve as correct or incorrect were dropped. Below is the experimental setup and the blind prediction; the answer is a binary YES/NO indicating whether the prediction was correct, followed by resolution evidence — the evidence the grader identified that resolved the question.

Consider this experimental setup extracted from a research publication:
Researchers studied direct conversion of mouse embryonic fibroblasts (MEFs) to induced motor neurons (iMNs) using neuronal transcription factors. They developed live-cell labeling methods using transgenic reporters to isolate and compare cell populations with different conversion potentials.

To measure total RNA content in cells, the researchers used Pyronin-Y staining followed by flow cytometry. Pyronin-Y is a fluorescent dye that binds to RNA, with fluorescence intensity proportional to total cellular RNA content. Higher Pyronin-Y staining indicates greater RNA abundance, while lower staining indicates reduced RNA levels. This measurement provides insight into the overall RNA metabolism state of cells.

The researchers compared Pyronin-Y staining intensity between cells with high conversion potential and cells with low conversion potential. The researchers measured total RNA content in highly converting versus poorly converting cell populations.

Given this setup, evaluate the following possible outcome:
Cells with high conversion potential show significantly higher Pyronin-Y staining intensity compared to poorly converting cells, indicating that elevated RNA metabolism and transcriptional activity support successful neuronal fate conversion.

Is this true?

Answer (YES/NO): NO